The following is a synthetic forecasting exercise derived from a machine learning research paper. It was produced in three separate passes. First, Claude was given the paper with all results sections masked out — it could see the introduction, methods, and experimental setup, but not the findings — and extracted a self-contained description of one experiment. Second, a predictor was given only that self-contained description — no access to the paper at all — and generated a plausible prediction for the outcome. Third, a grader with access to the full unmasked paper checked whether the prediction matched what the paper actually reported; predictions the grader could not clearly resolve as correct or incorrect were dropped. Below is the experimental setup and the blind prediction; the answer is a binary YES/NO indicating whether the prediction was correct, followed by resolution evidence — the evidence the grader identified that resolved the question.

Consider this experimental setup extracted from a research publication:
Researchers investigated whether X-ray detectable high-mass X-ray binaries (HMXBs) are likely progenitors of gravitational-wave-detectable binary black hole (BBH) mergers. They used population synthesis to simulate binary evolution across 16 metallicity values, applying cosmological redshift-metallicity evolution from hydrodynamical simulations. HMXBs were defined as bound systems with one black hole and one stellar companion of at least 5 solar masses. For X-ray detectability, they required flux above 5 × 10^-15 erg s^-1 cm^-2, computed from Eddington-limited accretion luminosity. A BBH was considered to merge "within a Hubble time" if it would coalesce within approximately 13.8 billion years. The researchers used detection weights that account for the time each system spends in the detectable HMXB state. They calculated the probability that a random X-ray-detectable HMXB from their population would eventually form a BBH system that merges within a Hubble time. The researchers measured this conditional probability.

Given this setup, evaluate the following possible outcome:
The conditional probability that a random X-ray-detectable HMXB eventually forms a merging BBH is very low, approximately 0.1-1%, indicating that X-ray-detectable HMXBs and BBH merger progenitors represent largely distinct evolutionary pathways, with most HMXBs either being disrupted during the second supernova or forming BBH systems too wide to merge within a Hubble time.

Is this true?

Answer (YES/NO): YES